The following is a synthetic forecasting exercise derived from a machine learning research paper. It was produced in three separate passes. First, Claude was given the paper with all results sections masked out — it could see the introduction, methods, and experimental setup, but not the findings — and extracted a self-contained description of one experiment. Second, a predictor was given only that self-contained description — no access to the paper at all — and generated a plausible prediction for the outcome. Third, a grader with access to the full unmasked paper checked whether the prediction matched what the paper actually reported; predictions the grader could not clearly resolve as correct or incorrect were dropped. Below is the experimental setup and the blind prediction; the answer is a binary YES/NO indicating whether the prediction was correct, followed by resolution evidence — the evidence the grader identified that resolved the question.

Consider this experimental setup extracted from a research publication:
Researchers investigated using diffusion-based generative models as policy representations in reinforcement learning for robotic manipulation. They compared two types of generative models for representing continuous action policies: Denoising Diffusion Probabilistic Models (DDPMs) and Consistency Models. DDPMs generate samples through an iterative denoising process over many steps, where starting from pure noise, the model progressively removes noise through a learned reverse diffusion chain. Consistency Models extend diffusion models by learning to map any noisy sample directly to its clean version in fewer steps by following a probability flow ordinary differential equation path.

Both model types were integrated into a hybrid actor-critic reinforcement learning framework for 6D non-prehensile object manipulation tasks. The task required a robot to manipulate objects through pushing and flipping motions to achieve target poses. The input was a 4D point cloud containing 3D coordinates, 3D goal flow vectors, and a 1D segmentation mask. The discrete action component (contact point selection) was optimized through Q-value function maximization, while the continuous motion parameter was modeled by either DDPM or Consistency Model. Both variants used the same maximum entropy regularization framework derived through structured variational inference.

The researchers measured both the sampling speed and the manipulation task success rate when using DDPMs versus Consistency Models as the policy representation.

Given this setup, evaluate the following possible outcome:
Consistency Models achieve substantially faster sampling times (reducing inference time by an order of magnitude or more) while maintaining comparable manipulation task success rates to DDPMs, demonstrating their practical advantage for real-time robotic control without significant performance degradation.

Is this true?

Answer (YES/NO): NO